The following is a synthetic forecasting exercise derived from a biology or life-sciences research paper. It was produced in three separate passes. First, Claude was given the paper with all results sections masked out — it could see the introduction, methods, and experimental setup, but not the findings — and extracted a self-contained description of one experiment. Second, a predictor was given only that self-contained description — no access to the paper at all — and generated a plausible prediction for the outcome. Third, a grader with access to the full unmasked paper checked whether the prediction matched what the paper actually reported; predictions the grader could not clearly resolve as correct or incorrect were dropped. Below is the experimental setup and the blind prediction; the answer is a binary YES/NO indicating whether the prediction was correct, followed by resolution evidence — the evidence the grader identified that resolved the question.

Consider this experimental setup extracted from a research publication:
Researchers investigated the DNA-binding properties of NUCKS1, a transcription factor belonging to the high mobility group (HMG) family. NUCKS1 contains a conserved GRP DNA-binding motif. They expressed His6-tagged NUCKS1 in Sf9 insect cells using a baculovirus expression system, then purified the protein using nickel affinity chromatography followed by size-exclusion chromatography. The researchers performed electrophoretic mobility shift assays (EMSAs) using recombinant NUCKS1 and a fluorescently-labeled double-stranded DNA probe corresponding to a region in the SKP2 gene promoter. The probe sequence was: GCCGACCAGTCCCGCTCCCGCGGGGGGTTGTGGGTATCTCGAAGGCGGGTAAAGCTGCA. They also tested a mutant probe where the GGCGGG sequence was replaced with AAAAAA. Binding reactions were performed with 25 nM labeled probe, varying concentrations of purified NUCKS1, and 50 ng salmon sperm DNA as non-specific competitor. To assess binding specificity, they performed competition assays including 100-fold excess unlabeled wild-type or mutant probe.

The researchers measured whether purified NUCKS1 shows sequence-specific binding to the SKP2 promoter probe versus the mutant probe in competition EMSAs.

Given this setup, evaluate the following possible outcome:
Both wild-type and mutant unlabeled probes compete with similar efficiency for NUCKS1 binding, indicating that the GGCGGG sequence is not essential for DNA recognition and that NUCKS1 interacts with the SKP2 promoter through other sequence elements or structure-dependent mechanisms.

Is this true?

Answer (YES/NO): NO